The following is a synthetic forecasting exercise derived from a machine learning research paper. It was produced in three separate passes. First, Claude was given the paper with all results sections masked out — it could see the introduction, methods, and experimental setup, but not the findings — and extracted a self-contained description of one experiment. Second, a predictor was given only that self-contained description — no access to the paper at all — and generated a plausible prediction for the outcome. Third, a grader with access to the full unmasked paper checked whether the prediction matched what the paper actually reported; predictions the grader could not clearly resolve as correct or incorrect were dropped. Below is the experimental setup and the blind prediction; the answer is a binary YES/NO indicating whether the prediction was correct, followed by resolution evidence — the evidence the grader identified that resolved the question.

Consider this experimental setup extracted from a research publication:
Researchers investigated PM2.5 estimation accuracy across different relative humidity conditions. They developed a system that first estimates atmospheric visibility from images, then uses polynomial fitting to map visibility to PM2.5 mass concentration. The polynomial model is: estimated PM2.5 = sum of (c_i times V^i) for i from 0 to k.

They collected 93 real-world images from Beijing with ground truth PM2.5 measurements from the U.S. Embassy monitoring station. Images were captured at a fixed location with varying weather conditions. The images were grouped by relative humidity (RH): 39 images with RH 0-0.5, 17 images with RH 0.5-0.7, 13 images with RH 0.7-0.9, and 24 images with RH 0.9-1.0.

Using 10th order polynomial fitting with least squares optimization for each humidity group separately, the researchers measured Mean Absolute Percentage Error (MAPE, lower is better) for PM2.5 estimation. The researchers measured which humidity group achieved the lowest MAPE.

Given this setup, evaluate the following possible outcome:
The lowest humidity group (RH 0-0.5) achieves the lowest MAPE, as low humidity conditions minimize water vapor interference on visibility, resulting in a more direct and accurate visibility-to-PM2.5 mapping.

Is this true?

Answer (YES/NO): NO